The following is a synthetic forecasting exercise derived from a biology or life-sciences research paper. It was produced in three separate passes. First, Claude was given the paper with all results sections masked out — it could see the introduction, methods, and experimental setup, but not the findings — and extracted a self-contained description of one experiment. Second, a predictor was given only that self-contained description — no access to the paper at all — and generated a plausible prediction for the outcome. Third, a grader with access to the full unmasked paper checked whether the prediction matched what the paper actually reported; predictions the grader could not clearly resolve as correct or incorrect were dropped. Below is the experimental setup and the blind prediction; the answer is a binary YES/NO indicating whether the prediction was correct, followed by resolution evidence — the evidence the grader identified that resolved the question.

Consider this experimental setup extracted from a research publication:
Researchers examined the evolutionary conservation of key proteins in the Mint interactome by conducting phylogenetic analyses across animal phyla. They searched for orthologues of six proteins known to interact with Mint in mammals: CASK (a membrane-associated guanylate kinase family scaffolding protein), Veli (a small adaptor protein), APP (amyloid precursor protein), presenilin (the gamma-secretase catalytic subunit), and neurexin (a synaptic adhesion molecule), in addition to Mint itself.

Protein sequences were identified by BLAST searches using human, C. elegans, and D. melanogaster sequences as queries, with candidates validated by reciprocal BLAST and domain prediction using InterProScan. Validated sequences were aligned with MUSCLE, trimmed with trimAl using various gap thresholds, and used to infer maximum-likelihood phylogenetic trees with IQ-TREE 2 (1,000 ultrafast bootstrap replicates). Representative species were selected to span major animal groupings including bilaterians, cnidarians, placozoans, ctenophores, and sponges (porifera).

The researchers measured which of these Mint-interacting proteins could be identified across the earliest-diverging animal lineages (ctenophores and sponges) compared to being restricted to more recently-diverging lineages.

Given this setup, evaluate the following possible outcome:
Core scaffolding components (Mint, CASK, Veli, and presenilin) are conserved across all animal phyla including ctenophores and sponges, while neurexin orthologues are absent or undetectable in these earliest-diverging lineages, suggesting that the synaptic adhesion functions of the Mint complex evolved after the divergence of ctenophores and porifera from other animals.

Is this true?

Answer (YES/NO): NO